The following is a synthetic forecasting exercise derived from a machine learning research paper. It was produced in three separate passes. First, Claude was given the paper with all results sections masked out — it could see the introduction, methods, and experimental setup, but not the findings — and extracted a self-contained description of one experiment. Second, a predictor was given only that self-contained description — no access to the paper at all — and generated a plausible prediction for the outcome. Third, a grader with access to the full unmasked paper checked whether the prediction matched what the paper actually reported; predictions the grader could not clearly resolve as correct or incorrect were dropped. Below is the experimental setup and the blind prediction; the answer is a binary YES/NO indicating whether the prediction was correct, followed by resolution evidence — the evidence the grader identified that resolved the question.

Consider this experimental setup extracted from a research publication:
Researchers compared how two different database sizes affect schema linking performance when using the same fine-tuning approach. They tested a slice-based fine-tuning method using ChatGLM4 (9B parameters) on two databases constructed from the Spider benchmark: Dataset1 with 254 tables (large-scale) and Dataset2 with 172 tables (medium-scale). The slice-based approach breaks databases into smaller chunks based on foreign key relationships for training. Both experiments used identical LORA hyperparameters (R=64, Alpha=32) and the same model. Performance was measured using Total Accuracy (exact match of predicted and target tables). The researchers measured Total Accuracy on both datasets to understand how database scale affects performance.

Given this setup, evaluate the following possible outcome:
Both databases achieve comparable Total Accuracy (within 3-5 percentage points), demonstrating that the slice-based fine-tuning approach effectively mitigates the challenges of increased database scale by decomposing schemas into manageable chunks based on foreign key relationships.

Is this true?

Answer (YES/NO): YES